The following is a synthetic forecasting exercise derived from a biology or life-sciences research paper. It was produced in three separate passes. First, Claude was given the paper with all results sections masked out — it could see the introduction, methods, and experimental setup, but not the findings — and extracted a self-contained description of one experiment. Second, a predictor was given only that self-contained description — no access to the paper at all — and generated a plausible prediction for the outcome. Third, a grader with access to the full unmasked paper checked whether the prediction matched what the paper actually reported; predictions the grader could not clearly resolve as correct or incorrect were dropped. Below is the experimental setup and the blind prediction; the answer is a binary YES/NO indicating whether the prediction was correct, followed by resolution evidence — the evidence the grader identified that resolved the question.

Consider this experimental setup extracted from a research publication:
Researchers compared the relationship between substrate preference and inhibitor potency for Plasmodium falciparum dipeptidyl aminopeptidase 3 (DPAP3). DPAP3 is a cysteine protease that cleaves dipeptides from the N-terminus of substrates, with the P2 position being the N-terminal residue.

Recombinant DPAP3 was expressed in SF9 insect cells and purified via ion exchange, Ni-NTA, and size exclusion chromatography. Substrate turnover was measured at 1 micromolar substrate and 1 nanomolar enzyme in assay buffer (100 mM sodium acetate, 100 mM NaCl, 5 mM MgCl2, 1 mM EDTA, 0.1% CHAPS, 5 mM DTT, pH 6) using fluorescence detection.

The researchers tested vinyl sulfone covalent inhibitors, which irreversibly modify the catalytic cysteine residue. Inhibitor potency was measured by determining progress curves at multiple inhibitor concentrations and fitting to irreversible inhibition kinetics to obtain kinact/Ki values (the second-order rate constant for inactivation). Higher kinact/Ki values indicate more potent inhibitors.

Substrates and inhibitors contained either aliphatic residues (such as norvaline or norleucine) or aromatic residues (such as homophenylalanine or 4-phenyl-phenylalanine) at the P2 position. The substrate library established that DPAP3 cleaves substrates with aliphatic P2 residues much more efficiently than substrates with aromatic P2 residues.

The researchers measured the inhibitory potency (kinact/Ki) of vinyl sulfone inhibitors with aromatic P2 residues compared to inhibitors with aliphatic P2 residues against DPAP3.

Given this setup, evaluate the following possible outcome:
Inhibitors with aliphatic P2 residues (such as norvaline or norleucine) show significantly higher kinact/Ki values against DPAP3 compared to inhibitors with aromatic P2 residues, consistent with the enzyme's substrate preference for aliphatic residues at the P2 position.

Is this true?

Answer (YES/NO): NO